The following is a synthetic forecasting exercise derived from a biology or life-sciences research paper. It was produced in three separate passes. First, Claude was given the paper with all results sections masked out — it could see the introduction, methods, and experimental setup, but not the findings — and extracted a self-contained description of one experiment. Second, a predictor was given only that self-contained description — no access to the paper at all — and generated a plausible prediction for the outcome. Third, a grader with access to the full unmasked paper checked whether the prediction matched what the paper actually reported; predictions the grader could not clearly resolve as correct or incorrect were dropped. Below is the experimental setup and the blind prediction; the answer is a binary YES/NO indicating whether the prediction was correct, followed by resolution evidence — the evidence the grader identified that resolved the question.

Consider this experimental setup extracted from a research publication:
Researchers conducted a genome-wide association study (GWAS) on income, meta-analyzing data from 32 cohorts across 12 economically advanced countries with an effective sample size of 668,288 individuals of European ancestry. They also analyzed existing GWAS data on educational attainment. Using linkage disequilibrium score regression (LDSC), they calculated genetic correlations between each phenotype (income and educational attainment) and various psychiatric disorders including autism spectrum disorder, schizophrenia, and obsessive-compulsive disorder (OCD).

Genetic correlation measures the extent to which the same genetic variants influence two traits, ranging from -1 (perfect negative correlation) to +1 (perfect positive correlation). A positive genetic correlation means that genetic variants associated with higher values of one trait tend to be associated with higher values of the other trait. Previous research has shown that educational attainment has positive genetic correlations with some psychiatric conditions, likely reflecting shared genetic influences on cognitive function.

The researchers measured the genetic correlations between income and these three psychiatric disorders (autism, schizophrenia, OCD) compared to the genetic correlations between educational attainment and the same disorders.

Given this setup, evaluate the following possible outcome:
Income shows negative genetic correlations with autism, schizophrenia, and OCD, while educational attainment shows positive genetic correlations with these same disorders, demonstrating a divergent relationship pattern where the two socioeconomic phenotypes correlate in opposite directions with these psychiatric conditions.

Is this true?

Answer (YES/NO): NO